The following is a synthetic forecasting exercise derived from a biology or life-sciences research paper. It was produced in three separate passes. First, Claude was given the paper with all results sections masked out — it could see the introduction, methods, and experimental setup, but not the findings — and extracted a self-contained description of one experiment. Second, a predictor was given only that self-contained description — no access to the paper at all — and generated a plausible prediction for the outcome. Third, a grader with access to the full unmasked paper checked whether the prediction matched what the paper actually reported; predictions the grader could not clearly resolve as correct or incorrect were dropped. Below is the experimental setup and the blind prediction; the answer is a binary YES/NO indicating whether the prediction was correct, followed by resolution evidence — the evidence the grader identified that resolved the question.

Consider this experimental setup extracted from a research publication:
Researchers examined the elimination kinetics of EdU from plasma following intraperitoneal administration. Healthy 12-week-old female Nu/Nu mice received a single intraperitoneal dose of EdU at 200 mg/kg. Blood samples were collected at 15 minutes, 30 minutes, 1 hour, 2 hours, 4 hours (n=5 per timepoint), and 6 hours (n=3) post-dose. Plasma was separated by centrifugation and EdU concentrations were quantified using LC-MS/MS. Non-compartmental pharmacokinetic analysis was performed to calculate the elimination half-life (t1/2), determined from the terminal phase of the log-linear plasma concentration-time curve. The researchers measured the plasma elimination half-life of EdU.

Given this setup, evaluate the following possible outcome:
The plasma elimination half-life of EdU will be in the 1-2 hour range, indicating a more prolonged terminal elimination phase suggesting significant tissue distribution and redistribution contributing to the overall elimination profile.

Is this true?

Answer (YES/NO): NO